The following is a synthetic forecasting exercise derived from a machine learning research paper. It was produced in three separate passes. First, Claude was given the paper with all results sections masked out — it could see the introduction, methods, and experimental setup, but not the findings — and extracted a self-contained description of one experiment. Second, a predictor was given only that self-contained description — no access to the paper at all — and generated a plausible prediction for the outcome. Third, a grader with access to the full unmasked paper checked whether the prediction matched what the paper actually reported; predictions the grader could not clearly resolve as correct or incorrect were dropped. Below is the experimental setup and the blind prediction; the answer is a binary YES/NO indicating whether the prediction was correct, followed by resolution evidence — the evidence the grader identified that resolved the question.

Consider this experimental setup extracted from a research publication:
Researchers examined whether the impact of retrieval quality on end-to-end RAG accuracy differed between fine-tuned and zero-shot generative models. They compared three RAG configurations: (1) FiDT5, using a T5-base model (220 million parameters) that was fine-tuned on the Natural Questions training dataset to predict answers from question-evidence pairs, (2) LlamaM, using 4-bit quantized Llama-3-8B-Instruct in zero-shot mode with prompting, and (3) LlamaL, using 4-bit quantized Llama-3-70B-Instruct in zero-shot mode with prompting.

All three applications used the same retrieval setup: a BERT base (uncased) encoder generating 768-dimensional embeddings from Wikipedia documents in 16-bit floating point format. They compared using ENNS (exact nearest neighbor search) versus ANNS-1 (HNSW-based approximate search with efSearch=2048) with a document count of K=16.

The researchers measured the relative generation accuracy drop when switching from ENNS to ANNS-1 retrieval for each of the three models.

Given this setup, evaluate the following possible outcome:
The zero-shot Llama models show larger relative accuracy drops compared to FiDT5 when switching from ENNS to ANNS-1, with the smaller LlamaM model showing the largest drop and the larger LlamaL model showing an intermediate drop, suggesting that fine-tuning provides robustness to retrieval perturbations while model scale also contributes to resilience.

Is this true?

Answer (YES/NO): NO